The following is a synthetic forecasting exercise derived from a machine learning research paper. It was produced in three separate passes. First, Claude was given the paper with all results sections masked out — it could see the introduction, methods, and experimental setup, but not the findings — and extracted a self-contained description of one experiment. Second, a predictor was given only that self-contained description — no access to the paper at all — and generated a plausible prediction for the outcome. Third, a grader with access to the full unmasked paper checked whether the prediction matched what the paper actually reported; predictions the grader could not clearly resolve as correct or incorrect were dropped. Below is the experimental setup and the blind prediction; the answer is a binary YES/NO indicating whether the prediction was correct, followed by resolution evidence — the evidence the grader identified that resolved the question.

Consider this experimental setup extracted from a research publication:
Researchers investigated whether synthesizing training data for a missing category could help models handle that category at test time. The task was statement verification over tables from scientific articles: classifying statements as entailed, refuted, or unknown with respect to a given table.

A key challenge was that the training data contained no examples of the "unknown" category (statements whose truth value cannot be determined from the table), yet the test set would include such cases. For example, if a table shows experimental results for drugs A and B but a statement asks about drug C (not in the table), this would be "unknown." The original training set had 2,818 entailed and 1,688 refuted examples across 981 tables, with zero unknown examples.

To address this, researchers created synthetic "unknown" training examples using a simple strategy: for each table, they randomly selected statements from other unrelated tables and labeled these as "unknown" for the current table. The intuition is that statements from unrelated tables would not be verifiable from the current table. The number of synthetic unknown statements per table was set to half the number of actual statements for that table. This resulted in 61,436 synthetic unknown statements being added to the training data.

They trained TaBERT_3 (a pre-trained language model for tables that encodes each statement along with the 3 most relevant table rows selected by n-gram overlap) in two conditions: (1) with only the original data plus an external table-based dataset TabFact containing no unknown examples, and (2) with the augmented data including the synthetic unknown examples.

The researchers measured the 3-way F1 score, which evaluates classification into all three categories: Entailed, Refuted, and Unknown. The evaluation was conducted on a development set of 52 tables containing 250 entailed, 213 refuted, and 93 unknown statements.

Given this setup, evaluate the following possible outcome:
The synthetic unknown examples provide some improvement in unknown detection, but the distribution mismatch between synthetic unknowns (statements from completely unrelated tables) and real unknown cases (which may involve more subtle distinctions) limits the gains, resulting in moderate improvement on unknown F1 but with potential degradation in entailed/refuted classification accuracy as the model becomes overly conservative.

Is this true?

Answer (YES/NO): NO